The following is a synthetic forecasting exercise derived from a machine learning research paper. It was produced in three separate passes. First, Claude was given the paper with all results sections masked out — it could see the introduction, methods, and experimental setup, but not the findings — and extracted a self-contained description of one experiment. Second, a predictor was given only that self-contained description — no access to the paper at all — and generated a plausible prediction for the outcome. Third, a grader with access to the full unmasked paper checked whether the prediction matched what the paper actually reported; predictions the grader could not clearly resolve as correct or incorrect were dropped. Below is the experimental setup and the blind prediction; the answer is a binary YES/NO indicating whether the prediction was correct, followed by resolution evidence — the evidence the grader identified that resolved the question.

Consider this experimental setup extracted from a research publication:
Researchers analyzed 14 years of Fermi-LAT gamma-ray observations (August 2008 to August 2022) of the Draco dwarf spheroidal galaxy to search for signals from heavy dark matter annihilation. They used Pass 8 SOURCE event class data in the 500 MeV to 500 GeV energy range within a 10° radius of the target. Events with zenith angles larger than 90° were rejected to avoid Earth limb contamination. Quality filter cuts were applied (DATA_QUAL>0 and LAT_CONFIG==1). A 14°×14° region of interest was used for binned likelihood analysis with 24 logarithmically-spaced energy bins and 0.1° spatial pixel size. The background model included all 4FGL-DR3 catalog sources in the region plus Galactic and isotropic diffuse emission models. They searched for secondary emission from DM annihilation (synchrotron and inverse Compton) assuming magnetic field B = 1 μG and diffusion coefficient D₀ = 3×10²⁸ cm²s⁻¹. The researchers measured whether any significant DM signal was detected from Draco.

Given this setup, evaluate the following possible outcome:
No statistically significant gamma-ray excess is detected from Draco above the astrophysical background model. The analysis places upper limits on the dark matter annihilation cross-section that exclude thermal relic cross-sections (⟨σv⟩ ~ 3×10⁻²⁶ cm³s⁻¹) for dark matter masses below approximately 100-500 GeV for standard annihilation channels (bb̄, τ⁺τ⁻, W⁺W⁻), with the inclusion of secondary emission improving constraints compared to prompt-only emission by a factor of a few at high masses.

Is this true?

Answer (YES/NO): NO